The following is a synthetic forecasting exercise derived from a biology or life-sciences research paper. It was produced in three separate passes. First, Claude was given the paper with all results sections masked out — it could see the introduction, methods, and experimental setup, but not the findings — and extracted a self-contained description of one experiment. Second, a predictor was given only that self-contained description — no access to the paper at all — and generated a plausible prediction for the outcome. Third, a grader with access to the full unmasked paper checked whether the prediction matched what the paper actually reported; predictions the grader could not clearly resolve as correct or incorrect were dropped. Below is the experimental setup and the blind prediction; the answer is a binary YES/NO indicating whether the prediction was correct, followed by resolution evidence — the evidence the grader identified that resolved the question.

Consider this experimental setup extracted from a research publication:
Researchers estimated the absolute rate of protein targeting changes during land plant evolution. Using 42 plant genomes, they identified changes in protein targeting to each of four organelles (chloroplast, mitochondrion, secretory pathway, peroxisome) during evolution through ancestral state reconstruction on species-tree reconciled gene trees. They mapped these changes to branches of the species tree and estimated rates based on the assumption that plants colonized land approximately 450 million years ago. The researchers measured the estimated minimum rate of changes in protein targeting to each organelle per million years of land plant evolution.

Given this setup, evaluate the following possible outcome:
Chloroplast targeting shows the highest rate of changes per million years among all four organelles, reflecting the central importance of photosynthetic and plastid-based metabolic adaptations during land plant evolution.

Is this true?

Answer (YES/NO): NO